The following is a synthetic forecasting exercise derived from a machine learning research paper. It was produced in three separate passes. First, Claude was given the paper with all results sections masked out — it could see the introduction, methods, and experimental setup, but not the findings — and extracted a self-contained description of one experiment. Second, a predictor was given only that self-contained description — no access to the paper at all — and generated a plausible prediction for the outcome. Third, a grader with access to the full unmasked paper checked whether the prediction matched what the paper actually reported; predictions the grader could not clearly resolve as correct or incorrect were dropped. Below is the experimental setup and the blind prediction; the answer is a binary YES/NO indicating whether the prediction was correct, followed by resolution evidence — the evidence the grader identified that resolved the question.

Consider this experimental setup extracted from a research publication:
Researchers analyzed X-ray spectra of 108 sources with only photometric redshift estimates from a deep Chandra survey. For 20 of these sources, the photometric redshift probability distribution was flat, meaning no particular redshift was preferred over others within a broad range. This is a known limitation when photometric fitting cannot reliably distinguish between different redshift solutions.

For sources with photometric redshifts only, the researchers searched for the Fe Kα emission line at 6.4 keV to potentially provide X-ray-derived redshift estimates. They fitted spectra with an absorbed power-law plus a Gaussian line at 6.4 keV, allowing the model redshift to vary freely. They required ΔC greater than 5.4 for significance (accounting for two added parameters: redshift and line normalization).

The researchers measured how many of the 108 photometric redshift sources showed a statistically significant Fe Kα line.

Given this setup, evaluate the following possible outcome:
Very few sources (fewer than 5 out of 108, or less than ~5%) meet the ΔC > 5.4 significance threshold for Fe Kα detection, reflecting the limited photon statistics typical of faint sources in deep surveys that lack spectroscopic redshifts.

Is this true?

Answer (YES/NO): NO